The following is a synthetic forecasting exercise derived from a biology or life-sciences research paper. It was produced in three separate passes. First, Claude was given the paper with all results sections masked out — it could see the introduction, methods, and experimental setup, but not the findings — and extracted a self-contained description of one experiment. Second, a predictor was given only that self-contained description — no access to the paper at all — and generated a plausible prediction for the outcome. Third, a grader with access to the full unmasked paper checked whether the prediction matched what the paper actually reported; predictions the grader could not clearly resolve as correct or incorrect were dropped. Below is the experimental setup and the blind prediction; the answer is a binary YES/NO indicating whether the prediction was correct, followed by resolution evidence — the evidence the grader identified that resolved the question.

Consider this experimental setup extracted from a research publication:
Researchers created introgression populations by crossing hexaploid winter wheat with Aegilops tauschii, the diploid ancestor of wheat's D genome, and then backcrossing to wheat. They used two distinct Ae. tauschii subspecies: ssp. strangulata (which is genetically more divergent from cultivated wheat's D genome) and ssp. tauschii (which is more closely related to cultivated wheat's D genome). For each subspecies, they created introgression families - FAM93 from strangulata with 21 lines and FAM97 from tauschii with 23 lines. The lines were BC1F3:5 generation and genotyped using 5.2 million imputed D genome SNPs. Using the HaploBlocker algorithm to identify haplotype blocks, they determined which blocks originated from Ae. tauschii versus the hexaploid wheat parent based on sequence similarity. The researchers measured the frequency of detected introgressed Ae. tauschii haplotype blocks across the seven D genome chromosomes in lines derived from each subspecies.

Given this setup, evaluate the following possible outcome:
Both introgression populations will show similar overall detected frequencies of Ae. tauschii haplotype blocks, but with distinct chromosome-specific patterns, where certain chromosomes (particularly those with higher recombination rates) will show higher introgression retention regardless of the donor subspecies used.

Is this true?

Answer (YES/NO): NO